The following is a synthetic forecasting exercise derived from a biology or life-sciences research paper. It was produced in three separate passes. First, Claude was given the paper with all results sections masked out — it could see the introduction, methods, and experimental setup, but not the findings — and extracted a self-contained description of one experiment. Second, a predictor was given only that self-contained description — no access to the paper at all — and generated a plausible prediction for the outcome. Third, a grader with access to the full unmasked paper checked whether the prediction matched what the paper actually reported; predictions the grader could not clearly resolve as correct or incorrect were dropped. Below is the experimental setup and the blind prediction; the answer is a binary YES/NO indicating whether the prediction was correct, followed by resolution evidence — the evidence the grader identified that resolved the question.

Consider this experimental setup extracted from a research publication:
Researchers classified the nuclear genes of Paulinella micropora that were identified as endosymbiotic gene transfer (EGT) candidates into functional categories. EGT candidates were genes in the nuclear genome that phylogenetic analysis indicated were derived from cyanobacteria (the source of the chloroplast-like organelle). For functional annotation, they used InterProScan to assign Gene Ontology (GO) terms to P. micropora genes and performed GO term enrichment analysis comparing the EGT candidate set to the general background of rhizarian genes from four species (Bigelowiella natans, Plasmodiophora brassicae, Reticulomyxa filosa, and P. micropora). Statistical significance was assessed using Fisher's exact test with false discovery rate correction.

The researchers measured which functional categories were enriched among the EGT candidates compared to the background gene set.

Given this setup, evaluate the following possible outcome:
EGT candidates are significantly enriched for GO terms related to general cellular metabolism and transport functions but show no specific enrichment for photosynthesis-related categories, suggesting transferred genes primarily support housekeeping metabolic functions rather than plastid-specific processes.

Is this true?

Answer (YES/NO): NO